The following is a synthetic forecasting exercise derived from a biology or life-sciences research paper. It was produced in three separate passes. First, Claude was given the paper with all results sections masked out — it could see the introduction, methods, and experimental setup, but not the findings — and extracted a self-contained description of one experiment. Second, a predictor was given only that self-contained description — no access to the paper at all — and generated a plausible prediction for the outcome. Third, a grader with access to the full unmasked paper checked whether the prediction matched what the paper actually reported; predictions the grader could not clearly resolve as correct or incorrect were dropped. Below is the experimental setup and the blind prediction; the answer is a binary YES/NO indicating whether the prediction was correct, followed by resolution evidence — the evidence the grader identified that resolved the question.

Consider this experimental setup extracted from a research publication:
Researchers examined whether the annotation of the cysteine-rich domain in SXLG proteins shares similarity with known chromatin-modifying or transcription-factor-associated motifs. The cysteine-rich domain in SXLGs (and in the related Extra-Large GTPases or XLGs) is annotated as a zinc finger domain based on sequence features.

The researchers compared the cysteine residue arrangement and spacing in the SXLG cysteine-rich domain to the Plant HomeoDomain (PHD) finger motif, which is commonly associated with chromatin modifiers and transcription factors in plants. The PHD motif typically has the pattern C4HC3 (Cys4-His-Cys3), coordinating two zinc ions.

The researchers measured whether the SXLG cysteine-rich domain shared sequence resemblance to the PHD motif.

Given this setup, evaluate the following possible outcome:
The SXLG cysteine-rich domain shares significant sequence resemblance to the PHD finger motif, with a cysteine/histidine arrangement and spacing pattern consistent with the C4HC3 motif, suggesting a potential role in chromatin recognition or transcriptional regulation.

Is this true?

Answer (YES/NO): NO